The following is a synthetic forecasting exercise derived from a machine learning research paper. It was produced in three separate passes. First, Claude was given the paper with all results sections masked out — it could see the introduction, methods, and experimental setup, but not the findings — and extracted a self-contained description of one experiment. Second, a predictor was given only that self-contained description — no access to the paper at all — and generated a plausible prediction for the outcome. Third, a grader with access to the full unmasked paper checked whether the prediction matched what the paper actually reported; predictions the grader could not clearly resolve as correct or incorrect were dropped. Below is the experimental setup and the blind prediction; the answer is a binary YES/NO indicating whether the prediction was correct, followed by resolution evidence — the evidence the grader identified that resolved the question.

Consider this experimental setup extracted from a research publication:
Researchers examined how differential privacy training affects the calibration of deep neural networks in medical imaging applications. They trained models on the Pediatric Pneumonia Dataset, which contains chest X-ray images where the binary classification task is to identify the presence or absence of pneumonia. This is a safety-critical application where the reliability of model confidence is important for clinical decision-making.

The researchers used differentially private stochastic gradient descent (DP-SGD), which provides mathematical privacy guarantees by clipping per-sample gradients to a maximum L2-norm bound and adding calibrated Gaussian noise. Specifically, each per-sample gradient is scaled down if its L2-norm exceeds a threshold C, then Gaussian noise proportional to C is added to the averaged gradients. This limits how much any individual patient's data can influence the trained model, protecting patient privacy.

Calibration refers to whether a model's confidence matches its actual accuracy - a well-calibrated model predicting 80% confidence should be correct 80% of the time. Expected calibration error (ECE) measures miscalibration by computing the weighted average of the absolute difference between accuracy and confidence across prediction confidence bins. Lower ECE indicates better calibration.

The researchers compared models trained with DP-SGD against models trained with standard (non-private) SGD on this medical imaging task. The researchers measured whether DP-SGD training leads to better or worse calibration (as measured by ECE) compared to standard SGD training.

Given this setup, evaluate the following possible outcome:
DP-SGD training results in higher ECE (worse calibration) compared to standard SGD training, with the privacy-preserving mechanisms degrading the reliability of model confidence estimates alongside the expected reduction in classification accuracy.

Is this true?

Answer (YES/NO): YES